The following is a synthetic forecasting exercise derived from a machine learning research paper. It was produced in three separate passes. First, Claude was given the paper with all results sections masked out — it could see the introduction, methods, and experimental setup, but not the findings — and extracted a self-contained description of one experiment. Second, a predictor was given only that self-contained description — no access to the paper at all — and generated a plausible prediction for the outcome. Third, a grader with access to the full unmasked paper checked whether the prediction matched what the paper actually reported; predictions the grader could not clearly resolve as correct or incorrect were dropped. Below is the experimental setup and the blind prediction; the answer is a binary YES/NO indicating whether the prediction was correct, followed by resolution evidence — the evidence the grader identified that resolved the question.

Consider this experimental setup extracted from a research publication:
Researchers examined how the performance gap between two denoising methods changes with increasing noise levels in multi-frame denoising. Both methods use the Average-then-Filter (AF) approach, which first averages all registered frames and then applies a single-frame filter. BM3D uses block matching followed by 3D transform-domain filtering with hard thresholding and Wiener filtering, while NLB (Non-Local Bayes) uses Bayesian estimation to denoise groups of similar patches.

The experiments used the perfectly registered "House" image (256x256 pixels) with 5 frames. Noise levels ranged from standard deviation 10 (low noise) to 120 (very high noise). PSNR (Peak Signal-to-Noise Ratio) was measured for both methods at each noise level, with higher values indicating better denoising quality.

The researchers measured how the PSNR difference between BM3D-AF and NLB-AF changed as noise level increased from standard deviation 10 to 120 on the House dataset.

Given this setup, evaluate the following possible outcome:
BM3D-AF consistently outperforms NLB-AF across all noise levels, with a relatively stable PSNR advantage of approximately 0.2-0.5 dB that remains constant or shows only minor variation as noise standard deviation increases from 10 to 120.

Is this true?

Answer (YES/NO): NO